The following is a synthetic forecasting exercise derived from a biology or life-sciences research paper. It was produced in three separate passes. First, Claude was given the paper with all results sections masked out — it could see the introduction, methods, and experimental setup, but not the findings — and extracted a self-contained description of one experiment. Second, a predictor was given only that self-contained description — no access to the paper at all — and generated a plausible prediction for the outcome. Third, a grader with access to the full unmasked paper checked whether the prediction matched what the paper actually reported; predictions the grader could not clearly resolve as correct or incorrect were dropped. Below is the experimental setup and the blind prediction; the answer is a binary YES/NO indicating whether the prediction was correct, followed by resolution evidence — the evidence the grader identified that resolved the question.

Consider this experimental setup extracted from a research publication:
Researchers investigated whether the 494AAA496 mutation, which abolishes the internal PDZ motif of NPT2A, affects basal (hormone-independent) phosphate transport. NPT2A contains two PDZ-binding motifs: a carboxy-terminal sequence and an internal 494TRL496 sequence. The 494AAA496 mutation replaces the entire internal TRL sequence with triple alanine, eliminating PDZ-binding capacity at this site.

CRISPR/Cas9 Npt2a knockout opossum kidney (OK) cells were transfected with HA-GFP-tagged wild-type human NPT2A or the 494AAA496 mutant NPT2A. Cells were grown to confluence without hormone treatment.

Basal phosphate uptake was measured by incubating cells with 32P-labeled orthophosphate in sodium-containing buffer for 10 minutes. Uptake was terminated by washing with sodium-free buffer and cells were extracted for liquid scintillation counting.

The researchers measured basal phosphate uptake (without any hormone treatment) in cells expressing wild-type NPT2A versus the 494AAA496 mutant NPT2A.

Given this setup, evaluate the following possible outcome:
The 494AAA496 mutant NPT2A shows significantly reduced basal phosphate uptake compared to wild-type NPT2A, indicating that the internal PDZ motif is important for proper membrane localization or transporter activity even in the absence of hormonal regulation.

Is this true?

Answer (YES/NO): NO